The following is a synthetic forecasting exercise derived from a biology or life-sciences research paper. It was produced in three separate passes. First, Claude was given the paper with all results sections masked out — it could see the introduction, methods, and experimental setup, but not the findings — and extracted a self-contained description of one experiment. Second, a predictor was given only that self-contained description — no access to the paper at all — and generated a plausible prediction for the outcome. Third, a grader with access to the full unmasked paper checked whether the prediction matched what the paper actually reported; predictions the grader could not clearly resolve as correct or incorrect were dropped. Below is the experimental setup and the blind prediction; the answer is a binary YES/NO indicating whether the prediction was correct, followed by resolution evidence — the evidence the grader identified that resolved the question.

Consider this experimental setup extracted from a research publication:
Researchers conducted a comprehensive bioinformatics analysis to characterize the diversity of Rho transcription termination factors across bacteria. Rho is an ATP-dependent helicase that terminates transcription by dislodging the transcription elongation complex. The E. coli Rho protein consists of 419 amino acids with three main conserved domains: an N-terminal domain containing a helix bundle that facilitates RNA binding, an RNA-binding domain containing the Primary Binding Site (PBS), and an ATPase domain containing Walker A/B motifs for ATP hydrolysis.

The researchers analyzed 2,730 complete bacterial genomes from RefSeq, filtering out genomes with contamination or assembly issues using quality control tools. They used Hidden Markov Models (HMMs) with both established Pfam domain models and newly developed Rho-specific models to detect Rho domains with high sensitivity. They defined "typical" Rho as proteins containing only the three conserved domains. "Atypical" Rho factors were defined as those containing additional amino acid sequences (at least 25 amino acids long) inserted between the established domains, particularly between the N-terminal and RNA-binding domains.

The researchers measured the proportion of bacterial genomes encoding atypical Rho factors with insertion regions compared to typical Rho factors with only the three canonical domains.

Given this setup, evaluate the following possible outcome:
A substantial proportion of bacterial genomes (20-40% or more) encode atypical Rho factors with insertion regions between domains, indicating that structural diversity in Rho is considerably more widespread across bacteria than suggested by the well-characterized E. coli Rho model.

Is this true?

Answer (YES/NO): YES